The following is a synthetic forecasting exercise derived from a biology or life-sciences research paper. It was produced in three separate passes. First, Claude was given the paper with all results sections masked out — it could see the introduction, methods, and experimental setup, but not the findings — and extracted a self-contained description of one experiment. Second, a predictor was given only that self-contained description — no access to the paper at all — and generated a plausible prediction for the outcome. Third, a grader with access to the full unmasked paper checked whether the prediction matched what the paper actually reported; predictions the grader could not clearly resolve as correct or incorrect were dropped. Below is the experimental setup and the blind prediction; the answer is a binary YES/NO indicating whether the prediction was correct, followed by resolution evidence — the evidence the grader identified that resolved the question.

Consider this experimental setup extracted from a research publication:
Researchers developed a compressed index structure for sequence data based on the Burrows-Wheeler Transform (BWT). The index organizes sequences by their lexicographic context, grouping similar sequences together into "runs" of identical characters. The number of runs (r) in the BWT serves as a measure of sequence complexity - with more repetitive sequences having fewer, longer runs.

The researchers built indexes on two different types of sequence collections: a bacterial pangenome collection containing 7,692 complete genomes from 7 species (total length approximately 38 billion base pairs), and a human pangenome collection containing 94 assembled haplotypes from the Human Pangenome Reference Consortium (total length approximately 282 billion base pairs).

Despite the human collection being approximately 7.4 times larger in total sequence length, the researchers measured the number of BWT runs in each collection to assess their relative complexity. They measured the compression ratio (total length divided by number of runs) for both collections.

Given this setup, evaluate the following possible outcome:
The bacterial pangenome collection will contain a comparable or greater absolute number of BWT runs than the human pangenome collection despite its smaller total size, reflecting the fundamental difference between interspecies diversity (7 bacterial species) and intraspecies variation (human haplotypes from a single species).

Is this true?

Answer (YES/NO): NO